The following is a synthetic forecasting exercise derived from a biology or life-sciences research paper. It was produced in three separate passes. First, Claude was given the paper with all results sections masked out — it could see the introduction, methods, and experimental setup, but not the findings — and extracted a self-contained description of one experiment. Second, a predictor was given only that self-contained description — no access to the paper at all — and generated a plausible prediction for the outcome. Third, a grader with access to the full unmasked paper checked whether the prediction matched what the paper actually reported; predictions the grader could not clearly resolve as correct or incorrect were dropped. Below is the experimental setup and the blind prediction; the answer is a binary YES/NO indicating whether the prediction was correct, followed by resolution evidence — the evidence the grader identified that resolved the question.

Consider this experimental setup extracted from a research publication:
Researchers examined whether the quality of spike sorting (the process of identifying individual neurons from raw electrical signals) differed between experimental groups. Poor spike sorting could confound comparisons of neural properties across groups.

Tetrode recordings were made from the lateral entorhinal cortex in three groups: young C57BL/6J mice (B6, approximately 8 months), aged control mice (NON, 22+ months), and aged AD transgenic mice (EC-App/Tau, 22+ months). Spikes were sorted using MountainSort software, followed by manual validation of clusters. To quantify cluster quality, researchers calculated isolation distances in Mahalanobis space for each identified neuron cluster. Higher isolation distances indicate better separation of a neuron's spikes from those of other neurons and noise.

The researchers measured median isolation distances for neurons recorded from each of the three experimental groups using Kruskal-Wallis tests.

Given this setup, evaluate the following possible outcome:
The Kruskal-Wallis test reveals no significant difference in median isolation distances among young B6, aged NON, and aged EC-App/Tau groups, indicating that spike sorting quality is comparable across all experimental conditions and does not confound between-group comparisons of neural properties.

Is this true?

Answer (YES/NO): YES